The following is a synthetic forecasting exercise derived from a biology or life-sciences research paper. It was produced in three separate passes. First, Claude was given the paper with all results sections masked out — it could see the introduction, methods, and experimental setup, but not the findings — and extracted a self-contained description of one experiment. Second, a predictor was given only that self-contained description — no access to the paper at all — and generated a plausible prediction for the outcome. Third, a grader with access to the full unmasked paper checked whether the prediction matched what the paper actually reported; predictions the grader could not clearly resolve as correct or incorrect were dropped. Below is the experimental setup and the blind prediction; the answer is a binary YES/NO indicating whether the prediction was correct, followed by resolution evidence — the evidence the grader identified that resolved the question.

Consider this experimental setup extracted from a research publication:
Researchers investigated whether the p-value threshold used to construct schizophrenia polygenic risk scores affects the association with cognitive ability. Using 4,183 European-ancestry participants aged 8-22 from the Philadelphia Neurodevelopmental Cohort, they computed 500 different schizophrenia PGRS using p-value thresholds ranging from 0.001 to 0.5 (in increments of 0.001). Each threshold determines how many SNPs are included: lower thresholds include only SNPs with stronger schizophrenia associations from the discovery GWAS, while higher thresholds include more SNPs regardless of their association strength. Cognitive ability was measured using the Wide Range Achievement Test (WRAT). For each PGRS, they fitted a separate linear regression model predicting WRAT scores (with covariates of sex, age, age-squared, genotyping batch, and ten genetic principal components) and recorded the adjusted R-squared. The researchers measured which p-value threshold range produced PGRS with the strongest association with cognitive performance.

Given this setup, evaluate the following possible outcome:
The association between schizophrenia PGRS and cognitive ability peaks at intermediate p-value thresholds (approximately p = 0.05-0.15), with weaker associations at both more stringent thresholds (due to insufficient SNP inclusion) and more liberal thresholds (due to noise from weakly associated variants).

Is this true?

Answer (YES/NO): NO